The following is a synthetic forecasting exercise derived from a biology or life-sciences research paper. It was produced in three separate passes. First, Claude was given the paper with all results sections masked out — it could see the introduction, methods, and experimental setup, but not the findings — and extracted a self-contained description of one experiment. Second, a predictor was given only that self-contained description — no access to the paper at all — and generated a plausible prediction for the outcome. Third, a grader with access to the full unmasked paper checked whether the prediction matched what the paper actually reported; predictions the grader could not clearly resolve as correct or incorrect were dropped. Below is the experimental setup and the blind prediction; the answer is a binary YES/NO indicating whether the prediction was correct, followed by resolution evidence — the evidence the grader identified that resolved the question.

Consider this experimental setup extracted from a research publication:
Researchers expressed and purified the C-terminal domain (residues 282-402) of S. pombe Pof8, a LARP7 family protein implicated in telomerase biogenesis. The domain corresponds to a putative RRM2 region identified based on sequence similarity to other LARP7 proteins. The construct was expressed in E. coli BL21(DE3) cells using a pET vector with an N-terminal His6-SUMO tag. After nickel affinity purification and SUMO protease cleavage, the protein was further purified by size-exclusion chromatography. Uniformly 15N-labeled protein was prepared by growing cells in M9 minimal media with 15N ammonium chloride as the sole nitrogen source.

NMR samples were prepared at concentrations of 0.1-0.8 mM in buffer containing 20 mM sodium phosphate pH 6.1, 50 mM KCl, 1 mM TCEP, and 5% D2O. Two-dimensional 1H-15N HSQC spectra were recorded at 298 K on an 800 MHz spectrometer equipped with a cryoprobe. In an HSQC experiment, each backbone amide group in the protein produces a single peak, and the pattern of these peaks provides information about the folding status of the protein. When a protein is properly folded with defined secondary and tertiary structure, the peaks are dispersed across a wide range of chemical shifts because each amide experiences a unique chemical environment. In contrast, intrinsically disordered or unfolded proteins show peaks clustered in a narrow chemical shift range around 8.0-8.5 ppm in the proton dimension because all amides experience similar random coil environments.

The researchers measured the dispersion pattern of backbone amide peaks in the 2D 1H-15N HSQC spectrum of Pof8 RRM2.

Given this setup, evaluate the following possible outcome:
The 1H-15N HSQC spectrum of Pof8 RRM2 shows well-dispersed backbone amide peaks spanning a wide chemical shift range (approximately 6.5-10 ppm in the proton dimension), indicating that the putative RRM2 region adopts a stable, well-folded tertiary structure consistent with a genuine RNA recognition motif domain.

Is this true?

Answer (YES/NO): YES